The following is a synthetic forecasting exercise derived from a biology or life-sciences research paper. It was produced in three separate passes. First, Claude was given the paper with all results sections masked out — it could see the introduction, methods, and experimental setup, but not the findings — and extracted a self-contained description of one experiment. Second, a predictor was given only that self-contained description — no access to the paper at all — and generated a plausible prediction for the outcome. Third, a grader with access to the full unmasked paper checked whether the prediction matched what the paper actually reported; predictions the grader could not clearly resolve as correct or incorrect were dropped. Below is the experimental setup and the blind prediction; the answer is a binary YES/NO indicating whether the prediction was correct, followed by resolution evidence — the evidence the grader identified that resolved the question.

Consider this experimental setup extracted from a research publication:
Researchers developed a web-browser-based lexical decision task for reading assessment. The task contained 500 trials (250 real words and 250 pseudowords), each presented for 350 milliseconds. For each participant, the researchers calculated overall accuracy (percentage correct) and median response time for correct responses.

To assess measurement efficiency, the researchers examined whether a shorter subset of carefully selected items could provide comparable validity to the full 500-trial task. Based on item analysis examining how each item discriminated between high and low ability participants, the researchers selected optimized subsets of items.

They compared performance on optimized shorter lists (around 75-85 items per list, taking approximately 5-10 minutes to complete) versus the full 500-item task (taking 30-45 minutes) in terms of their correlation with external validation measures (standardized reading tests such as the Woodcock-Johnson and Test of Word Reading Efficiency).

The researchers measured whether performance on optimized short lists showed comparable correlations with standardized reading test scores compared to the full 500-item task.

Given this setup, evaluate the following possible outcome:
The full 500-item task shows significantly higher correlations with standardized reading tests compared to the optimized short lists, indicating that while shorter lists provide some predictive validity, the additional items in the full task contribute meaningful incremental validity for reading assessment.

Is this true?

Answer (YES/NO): NO